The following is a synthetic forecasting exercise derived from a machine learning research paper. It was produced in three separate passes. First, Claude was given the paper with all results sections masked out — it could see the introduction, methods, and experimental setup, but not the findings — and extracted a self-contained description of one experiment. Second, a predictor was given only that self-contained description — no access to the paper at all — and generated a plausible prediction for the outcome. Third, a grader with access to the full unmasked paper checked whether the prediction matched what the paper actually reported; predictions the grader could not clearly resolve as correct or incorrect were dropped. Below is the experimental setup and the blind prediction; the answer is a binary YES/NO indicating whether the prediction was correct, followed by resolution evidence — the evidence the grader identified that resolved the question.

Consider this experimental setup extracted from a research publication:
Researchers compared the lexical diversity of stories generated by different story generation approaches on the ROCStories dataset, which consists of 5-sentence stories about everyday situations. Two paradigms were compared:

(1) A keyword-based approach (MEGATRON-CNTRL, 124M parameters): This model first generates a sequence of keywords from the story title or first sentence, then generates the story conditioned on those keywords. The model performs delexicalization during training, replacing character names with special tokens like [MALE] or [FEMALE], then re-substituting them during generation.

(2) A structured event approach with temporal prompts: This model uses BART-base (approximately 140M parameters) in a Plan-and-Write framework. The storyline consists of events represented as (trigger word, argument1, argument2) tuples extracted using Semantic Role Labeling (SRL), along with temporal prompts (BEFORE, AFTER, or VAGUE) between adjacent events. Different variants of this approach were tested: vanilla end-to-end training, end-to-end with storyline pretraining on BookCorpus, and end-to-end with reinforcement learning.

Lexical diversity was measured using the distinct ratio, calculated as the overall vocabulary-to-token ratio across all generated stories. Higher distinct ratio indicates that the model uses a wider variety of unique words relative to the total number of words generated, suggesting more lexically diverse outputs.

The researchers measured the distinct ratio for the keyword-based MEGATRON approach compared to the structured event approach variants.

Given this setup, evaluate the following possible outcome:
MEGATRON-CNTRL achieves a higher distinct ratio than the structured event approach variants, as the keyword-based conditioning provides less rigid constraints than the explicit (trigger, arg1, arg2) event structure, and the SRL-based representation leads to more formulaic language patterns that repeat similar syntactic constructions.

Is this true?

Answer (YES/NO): YES